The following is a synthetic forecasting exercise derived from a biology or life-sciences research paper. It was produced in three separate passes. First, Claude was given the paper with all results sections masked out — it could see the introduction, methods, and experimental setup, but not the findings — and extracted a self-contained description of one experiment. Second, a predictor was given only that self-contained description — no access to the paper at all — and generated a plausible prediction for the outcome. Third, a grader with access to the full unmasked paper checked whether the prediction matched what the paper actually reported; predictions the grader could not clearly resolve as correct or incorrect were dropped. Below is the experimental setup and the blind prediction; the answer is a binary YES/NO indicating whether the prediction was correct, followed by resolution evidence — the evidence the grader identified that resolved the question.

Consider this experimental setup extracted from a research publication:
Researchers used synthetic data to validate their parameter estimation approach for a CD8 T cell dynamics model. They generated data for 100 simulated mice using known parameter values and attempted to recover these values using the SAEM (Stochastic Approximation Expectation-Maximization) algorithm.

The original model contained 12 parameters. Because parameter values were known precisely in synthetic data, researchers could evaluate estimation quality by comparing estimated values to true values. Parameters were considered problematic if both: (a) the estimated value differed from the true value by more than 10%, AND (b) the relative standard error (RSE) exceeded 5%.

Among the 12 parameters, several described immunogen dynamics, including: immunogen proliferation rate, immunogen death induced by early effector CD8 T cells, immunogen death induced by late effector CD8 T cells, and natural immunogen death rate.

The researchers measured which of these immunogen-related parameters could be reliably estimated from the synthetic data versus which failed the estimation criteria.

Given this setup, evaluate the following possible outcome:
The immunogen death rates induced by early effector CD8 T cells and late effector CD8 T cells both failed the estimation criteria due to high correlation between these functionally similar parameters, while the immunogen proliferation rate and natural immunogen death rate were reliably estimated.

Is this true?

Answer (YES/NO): NO